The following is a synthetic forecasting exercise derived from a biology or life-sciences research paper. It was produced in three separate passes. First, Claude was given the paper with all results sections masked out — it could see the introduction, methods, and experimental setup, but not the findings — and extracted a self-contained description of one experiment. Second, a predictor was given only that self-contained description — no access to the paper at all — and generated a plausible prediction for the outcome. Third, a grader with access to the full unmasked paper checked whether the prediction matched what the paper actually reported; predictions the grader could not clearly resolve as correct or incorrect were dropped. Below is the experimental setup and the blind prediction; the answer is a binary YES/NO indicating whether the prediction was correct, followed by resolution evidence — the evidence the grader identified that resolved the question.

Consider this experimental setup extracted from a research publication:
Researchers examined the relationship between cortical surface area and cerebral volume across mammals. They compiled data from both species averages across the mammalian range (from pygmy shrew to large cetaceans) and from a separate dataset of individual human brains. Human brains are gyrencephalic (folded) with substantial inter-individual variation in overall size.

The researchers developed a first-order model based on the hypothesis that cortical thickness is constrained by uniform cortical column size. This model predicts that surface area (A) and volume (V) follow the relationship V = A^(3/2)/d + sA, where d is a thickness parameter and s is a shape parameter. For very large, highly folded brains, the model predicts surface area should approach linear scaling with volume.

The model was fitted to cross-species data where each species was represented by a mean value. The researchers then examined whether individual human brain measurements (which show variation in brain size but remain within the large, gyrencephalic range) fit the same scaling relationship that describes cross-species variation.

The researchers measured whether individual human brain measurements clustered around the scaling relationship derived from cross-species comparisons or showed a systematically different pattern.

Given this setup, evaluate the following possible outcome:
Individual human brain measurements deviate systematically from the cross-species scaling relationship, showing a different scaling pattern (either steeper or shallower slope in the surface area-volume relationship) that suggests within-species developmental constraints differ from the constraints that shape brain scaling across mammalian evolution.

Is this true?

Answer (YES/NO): NO